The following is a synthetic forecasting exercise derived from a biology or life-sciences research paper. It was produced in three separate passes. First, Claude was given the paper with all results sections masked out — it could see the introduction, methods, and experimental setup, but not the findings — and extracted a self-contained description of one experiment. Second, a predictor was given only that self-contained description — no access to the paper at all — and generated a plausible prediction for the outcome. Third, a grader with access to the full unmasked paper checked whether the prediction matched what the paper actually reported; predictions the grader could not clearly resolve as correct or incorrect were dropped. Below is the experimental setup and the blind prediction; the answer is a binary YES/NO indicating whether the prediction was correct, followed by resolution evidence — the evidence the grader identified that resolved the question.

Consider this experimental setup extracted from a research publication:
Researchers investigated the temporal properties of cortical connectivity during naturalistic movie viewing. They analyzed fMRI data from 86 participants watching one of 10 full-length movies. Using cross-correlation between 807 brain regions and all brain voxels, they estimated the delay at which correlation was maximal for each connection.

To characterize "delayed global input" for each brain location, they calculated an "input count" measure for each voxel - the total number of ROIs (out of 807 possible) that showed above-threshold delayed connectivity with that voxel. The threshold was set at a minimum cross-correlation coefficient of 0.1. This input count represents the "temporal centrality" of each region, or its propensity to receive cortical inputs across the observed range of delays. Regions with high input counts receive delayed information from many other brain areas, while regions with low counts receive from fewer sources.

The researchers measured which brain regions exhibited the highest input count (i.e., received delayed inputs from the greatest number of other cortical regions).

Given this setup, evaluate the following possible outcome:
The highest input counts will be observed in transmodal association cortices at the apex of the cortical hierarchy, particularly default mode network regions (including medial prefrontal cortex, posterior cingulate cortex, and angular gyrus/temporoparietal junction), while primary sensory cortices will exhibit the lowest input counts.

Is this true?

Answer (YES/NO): NO